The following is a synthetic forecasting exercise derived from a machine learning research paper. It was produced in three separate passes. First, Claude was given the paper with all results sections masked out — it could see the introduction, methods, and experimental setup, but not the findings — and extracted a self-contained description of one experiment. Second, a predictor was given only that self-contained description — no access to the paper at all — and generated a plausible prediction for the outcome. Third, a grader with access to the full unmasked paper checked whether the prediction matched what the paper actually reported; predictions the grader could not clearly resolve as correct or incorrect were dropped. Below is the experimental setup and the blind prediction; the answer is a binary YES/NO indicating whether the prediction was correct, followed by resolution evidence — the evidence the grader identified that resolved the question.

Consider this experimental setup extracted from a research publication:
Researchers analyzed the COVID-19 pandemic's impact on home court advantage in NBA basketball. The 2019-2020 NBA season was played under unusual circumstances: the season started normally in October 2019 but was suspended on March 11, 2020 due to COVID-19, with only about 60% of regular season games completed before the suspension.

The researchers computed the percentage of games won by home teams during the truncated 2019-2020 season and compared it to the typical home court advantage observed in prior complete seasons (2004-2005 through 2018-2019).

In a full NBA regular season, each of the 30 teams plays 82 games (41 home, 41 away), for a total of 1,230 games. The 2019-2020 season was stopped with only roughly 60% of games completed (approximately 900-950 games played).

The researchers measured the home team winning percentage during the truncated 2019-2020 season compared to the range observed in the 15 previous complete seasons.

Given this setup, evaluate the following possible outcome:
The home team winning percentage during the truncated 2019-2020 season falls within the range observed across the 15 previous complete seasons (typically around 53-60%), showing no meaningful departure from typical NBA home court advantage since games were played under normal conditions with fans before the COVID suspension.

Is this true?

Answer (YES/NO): NO